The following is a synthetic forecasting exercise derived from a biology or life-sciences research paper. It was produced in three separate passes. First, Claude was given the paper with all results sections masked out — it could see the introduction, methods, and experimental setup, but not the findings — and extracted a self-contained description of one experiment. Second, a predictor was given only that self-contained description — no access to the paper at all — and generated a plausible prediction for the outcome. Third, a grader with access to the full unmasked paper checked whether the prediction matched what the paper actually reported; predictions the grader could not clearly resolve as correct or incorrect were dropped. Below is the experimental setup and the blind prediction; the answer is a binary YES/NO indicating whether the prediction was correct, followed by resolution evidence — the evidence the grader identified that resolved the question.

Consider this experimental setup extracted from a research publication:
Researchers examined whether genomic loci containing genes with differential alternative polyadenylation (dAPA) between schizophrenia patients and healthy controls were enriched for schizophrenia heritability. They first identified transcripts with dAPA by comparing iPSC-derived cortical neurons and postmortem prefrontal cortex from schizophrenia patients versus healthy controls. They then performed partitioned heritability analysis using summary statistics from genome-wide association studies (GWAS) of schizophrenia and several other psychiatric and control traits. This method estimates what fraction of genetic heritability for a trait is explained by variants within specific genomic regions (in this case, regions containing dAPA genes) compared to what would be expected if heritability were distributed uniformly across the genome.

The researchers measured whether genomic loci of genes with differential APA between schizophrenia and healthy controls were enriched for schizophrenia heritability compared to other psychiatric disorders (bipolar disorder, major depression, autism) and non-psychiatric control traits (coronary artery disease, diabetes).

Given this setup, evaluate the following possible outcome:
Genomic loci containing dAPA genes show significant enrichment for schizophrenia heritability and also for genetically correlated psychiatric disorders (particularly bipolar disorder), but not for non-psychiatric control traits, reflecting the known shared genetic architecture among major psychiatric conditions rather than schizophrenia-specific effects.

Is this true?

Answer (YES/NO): NO